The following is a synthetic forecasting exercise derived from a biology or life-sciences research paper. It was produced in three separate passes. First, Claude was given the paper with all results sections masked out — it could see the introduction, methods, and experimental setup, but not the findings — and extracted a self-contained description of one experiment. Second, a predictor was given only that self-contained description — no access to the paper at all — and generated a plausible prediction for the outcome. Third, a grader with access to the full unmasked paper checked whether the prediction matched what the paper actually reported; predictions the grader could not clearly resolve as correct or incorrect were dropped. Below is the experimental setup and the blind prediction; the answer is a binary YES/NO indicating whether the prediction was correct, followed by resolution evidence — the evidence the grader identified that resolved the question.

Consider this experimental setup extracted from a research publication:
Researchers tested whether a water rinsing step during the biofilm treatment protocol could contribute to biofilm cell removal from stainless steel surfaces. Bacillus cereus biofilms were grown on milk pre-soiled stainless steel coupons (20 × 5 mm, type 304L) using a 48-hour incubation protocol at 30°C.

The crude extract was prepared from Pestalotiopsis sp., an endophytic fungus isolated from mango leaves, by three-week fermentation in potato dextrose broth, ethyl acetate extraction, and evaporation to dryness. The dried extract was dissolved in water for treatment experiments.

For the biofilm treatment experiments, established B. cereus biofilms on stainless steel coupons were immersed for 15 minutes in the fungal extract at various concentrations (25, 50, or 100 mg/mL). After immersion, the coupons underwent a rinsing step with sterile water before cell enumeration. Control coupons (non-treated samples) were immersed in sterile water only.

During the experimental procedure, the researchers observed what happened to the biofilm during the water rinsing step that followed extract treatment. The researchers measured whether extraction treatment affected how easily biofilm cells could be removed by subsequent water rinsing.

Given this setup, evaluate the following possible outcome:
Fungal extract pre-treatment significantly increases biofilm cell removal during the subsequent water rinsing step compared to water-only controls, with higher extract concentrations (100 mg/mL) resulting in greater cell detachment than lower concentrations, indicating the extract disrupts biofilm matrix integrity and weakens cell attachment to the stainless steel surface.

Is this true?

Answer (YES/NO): YES